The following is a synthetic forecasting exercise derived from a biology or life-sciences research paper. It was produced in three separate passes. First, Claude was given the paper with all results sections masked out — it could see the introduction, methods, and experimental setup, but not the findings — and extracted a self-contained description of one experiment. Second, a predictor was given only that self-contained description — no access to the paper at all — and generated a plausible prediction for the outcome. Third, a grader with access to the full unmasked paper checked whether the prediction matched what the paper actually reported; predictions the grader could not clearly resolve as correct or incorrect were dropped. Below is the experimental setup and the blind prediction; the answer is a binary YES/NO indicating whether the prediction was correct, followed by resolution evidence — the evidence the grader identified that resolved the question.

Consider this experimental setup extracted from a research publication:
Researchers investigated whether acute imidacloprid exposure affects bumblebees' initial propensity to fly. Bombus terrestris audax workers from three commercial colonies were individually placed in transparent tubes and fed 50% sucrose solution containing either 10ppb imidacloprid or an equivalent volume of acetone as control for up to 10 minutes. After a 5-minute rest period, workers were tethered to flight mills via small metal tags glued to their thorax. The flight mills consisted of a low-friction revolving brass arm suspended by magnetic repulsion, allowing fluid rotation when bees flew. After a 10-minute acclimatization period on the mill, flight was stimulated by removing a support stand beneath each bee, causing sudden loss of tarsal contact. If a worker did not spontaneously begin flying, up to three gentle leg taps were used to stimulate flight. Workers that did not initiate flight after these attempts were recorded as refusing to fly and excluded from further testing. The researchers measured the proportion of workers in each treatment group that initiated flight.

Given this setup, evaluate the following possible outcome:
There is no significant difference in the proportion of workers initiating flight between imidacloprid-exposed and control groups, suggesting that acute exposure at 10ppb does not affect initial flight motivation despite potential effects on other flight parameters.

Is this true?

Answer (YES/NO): YES